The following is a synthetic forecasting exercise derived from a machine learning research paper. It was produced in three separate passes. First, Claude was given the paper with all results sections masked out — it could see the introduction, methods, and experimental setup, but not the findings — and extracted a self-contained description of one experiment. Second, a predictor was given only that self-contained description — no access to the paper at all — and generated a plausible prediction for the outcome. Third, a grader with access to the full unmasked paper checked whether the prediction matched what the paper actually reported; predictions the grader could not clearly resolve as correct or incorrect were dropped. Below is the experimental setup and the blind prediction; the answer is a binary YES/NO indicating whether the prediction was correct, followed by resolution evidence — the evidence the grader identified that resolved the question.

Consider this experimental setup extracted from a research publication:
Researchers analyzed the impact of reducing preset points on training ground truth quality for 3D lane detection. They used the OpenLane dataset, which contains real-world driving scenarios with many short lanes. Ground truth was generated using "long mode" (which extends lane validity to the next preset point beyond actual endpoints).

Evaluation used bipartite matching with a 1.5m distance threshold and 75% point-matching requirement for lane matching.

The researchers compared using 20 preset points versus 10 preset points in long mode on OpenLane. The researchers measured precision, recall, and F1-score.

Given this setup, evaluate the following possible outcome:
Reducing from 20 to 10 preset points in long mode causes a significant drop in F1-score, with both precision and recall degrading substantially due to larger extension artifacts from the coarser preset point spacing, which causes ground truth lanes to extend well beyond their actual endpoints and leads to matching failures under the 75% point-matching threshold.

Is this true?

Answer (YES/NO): NO